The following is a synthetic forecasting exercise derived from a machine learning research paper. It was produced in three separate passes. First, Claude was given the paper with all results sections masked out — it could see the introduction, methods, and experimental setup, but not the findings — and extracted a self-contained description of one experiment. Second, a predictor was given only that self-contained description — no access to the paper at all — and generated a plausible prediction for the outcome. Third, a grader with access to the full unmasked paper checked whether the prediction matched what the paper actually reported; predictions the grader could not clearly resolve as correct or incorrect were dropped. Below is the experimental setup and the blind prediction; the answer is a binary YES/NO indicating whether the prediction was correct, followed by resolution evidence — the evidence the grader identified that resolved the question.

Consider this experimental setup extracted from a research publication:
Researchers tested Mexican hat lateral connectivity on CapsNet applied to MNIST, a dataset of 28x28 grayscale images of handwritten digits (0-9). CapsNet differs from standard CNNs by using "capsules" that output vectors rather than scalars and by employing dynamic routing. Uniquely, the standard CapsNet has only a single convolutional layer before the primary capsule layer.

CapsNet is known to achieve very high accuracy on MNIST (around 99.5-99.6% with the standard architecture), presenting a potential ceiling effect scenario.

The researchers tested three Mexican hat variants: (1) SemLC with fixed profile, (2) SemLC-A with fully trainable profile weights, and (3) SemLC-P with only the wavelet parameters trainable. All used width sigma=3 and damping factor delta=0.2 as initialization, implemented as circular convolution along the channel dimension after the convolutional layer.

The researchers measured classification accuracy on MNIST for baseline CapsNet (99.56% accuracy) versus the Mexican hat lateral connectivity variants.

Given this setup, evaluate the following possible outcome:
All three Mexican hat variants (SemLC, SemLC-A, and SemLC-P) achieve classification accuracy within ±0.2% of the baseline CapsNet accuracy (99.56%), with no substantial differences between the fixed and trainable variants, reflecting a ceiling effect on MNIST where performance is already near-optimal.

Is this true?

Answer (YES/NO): YES